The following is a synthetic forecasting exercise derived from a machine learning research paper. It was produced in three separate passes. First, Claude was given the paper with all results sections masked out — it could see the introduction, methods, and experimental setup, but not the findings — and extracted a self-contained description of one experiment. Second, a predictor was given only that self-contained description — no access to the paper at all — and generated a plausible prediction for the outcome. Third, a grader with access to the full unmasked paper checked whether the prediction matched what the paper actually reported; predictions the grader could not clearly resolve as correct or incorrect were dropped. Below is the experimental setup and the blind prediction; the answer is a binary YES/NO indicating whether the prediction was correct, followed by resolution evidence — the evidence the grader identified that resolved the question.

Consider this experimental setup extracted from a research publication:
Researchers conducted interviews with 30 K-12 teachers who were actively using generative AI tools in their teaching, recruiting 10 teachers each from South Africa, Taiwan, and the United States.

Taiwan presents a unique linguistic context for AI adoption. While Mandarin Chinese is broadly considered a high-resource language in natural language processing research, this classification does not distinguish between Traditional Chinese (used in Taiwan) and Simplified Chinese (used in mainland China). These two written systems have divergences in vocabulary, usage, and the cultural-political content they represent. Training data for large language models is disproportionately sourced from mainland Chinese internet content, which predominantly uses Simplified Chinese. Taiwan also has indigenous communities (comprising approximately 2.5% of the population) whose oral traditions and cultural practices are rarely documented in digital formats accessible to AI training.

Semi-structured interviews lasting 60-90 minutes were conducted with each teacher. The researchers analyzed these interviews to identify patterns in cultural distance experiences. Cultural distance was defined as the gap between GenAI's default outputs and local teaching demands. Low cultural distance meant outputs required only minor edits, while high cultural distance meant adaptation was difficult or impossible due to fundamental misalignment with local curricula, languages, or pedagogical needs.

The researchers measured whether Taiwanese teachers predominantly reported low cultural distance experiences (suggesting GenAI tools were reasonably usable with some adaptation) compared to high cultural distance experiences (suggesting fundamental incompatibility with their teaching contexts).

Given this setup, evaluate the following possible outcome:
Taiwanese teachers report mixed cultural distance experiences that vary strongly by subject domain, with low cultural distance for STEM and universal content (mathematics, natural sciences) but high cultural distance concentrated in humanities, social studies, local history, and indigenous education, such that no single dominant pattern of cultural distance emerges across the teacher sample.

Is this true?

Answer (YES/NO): NO